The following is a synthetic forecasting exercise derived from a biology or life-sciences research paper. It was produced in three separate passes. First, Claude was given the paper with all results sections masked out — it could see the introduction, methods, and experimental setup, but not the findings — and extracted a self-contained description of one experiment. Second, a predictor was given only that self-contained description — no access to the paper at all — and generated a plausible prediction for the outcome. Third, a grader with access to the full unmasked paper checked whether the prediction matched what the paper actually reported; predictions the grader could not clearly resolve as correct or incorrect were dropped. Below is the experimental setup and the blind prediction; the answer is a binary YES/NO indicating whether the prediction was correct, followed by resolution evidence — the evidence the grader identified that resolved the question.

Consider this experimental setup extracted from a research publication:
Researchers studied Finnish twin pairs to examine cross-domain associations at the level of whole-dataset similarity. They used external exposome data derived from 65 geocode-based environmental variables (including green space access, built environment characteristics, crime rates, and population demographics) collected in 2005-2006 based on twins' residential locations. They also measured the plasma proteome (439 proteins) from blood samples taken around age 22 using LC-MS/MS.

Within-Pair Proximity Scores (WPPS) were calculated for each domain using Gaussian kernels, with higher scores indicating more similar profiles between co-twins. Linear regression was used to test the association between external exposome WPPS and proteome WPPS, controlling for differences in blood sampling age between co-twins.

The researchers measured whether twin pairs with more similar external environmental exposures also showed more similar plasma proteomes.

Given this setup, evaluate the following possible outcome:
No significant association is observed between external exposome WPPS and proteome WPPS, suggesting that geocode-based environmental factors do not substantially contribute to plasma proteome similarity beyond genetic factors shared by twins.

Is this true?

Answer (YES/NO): NO